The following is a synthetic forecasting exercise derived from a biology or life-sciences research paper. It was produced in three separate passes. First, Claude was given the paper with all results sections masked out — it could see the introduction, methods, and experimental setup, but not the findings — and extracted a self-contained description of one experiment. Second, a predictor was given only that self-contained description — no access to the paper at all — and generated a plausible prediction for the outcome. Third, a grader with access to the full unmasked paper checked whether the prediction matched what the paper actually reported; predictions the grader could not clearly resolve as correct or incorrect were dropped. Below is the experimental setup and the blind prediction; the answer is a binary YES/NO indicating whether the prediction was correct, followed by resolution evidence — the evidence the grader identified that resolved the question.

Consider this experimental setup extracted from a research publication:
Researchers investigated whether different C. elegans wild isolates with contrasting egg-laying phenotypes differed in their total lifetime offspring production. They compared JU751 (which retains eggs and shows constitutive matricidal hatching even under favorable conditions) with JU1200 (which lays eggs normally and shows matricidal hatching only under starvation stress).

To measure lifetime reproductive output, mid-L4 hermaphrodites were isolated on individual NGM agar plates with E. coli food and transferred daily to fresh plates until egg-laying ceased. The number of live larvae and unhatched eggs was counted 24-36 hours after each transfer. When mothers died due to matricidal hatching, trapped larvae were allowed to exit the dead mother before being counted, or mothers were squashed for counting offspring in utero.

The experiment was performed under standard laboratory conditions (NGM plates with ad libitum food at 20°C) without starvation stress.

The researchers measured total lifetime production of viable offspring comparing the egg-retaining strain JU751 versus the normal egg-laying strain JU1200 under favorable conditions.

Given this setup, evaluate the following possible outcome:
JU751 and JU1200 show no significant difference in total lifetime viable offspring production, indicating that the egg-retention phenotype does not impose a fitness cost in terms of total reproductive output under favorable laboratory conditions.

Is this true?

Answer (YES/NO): NO